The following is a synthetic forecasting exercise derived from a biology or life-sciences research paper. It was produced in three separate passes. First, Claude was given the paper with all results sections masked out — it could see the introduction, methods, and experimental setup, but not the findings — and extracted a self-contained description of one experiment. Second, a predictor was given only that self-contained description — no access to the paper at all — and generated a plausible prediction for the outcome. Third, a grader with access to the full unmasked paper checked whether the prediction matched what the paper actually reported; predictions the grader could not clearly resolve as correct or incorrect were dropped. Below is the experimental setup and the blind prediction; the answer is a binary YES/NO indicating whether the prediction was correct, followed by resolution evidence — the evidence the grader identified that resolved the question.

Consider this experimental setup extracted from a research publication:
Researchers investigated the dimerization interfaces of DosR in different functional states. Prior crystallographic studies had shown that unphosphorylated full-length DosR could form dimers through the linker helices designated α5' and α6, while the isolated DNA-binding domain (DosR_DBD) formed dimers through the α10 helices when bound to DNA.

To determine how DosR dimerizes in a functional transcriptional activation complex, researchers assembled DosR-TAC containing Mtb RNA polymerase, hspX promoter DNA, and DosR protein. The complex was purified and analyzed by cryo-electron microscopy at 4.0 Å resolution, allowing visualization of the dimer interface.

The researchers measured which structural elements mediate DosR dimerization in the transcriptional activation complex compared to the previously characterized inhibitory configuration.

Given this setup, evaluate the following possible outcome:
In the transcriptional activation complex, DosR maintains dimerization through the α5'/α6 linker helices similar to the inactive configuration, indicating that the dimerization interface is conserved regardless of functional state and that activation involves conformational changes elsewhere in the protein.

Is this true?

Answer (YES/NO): NO